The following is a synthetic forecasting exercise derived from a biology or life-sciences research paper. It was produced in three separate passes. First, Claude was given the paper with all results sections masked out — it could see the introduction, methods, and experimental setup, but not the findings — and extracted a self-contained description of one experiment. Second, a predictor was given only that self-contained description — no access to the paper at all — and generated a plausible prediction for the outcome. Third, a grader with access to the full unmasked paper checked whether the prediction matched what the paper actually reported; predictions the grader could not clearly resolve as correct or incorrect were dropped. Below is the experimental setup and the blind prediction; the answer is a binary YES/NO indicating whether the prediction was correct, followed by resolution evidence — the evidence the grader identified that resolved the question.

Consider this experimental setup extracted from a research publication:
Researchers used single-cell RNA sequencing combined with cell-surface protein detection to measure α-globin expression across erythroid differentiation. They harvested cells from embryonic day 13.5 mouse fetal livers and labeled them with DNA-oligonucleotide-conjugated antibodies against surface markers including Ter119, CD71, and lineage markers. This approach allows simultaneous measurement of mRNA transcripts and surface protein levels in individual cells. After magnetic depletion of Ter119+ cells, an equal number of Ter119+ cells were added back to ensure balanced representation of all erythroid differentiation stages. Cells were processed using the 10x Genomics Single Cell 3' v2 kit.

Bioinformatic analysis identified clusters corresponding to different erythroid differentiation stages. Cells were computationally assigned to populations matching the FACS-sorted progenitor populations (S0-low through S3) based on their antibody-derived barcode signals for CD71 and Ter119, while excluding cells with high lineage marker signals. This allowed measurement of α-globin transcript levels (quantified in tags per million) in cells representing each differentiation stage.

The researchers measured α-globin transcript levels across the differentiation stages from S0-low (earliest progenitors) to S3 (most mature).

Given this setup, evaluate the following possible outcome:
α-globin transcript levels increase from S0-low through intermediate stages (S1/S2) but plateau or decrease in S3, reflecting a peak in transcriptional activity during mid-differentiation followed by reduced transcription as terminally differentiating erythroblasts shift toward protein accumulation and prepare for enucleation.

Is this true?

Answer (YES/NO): YES